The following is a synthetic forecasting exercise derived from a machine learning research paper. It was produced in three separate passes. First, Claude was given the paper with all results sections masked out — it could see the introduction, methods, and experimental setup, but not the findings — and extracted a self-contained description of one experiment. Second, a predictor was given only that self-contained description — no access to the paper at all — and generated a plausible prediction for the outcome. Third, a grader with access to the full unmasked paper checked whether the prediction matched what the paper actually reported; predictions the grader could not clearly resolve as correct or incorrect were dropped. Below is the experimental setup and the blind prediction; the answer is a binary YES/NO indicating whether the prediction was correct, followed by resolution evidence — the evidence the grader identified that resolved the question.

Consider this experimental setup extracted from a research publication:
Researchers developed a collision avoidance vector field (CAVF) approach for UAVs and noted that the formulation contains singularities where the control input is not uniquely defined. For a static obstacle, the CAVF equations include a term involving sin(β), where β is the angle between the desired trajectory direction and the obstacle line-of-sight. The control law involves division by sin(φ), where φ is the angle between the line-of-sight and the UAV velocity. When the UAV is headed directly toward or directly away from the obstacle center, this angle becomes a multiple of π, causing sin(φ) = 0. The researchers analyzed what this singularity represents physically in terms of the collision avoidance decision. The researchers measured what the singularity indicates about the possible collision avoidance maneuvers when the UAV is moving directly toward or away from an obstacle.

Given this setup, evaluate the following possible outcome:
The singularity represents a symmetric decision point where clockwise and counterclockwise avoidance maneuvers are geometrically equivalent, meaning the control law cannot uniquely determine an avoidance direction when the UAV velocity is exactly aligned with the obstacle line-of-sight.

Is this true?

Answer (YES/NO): YES